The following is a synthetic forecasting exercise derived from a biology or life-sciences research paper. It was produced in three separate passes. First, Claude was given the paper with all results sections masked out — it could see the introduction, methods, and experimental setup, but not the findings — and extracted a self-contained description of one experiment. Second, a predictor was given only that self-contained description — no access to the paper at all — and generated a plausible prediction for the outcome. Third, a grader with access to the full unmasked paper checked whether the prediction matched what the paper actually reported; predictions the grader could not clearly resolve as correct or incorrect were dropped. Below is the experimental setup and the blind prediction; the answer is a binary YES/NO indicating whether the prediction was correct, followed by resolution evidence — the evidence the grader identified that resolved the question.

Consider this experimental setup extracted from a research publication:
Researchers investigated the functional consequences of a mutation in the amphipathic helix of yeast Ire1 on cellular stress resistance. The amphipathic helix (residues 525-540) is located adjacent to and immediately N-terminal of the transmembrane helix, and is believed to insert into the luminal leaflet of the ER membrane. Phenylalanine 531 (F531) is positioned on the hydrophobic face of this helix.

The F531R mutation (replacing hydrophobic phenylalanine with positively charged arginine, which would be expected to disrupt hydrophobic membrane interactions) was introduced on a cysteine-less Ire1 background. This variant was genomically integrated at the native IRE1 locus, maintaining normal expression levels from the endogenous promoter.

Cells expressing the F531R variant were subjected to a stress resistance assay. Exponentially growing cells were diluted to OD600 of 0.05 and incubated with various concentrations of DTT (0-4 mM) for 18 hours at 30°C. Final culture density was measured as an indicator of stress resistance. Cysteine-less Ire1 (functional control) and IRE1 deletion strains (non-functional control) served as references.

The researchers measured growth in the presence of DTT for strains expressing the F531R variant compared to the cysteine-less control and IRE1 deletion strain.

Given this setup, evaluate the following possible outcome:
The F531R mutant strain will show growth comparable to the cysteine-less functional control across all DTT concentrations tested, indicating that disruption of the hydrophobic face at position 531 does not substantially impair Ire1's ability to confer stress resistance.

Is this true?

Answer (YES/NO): NO